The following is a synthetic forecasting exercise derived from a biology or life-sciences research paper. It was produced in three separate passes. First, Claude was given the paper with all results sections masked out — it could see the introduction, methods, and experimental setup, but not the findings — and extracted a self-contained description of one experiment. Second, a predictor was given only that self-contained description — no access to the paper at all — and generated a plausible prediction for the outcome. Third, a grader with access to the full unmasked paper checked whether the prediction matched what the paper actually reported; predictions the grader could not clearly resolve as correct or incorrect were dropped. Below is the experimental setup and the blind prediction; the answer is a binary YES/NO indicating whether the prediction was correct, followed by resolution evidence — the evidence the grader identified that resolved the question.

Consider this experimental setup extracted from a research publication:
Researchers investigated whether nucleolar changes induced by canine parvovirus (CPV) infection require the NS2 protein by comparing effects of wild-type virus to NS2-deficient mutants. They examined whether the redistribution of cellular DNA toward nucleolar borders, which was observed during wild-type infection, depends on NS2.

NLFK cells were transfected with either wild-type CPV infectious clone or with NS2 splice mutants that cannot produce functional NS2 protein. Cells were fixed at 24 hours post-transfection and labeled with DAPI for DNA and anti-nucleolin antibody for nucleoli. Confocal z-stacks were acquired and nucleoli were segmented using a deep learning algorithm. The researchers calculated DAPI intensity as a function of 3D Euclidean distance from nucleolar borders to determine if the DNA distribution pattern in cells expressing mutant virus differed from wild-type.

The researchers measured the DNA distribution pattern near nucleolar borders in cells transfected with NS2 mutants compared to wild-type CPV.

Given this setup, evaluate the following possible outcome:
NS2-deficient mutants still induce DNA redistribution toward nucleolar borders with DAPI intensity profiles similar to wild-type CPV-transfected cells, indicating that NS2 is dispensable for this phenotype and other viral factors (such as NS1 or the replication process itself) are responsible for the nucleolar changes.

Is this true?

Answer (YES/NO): NO